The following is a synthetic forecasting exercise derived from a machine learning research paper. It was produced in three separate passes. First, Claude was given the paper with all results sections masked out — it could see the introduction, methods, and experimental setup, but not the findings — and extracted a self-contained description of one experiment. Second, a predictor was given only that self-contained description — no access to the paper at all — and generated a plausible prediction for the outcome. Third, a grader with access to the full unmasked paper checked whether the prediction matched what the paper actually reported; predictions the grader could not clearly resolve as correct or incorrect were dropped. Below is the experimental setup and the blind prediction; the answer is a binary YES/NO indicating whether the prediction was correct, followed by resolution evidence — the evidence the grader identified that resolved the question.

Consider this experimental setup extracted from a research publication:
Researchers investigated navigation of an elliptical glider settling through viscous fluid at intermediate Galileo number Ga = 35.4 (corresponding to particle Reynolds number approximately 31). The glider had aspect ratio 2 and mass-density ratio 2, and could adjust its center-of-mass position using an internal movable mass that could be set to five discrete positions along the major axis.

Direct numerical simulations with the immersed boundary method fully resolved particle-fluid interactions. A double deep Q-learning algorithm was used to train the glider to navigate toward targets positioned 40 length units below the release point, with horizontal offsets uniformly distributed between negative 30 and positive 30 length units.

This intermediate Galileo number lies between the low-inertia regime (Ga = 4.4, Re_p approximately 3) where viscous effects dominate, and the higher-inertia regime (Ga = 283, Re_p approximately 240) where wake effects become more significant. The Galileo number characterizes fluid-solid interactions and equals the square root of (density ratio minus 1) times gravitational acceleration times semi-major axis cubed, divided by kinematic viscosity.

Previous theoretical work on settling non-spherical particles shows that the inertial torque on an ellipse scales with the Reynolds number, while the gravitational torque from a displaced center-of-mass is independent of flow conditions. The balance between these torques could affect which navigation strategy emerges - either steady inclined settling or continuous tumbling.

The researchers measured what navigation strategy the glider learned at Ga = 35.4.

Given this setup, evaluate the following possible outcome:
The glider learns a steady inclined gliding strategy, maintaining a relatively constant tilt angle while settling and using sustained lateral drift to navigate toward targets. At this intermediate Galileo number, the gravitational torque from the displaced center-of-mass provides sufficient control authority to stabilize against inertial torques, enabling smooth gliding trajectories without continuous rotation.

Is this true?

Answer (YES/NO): NO